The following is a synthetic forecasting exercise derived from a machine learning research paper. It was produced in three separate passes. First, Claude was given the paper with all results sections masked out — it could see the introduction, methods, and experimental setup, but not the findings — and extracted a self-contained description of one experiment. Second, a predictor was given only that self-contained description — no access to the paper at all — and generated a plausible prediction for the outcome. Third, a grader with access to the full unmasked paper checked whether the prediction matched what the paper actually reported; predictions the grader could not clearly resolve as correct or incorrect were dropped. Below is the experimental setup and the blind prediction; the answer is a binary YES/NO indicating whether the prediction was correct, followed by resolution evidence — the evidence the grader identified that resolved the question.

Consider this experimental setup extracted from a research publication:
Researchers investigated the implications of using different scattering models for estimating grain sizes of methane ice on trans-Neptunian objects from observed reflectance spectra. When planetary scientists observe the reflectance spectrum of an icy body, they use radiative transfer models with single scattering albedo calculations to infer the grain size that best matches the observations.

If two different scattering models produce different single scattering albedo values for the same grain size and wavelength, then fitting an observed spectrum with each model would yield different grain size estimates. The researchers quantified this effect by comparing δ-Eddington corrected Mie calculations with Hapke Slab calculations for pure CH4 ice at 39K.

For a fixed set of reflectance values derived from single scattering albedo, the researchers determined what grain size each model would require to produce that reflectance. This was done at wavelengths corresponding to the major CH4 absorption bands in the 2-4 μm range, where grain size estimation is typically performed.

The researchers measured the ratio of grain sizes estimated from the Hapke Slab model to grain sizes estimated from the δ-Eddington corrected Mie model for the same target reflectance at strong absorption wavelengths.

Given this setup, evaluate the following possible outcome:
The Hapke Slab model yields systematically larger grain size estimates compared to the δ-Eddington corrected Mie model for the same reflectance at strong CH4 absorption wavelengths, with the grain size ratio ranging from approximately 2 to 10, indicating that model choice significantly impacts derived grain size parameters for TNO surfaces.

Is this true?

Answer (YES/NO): NO